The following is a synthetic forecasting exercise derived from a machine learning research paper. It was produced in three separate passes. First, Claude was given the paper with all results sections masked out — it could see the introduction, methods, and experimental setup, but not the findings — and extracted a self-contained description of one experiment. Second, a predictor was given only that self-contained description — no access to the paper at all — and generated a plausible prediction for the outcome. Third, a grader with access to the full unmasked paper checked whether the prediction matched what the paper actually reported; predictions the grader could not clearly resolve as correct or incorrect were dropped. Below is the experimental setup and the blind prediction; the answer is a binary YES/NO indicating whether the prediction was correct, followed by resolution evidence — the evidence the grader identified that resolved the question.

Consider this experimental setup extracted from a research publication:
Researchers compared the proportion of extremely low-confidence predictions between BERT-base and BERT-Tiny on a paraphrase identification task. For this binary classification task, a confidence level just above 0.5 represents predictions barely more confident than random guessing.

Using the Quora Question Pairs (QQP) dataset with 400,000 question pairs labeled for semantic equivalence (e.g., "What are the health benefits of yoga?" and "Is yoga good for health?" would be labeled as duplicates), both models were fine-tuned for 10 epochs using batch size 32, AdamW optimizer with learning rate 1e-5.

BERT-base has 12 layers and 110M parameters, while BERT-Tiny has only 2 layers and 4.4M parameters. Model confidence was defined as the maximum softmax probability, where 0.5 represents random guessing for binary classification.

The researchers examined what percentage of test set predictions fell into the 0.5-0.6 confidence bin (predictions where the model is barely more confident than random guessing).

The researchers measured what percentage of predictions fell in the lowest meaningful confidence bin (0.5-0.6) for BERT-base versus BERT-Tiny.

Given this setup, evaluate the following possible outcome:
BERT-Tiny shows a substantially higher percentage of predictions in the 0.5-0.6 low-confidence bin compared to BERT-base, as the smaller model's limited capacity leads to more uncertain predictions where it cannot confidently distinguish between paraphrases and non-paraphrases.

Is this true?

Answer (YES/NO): YES